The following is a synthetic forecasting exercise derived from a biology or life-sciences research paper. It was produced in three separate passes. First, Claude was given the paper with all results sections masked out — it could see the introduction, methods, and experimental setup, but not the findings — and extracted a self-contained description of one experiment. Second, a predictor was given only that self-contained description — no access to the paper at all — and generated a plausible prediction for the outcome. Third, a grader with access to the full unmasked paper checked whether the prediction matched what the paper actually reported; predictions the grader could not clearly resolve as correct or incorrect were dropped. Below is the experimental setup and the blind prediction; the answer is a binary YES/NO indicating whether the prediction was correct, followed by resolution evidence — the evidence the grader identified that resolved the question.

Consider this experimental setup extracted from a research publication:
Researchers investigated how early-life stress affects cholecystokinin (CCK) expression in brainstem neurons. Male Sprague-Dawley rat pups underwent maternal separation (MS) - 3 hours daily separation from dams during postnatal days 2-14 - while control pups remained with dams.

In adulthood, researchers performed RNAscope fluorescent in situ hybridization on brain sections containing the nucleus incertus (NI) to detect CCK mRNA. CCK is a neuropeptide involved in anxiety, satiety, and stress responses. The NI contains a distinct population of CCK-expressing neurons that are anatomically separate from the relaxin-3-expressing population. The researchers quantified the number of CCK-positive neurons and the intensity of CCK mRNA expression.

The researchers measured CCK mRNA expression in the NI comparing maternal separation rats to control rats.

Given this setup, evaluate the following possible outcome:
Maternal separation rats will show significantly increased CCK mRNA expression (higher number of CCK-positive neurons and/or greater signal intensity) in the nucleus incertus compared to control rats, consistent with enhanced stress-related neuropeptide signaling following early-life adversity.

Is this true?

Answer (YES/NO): NO